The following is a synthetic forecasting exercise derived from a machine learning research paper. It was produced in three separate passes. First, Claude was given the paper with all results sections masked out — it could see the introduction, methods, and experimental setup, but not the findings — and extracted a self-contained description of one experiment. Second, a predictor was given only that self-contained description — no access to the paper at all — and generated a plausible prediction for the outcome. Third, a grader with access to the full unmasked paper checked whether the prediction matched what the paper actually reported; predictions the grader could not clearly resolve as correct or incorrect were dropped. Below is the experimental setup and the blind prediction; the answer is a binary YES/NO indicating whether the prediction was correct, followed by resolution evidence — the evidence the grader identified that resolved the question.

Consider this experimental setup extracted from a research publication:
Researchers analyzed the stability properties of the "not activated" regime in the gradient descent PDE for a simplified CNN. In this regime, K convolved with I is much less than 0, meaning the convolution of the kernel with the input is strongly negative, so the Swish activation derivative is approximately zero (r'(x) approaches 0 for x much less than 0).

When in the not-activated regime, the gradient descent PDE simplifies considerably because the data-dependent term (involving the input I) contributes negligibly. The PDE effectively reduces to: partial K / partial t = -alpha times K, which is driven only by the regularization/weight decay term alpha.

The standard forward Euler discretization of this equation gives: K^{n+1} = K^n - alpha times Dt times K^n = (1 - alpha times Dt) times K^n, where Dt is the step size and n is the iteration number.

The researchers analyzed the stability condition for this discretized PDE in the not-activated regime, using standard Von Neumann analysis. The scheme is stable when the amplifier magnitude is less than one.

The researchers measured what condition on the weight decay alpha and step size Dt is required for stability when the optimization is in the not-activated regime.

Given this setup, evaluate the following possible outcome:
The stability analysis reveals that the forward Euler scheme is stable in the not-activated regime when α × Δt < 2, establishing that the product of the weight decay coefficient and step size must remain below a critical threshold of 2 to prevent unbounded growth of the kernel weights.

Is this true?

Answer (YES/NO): YES